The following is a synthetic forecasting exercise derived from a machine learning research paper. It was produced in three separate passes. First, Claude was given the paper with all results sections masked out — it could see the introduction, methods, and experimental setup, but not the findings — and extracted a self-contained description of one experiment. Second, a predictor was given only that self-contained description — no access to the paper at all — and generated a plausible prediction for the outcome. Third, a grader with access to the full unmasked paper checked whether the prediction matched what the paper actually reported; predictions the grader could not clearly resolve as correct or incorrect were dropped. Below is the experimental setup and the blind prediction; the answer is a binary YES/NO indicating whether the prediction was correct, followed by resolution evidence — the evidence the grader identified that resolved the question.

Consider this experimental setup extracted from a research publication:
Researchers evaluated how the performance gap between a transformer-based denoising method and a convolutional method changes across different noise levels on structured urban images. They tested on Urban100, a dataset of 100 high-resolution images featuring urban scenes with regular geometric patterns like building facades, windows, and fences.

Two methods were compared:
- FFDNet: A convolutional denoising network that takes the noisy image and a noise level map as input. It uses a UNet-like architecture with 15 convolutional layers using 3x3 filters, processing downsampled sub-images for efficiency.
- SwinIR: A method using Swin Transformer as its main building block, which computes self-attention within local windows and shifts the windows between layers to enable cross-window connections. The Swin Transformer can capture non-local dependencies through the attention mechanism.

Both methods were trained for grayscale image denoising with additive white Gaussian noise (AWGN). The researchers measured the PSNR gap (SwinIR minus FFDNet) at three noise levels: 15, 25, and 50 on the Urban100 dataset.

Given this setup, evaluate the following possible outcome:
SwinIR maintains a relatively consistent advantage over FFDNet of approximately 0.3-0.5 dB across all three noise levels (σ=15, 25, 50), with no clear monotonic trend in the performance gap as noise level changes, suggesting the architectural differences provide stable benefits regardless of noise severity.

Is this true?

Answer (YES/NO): NO